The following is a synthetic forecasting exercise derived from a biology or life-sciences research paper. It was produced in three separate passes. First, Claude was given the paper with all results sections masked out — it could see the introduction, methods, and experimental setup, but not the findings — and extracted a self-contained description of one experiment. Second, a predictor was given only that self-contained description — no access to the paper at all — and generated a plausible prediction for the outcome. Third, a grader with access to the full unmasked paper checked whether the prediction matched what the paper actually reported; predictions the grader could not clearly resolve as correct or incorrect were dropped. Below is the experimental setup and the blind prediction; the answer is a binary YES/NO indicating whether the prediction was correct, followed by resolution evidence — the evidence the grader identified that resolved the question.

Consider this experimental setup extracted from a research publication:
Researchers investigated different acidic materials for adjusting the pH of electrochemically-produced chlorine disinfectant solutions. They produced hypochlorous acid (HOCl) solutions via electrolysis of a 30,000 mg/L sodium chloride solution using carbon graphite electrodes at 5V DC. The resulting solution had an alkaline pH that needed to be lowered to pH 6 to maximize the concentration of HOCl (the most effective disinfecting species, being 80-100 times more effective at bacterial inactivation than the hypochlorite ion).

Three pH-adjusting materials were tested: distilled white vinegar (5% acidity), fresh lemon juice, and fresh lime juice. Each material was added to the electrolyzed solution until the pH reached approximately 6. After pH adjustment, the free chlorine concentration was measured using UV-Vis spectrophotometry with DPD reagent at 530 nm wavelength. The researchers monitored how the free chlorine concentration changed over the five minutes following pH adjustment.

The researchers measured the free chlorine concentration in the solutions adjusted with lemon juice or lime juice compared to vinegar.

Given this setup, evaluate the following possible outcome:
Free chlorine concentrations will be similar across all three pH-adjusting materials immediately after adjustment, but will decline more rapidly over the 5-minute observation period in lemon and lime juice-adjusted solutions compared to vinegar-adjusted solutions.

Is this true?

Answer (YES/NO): NO